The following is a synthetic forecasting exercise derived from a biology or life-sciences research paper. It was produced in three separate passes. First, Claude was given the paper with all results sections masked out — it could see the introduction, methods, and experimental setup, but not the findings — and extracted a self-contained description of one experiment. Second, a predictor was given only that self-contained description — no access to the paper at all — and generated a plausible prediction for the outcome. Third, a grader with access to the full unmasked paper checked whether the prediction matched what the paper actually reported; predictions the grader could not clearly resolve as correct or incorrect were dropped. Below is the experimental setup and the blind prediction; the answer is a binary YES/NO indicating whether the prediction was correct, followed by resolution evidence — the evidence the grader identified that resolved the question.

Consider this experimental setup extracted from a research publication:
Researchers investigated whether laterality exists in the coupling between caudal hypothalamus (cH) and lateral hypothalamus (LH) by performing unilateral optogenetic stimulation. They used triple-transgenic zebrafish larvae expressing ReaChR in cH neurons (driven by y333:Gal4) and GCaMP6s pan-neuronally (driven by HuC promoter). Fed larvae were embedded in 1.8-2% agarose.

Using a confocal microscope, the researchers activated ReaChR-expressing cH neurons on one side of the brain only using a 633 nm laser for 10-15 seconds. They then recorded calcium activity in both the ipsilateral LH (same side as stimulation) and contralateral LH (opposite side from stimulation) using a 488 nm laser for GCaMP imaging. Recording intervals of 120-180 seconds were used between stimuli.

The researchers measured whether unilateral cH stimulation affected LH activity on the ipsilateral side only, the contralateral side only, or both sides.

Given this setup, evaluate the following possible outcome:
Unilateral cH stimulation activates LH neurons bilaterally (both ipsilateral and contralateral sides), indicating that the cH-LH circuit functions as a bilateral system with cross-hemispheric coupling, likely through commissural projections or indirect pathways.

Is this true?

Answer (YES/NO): NO